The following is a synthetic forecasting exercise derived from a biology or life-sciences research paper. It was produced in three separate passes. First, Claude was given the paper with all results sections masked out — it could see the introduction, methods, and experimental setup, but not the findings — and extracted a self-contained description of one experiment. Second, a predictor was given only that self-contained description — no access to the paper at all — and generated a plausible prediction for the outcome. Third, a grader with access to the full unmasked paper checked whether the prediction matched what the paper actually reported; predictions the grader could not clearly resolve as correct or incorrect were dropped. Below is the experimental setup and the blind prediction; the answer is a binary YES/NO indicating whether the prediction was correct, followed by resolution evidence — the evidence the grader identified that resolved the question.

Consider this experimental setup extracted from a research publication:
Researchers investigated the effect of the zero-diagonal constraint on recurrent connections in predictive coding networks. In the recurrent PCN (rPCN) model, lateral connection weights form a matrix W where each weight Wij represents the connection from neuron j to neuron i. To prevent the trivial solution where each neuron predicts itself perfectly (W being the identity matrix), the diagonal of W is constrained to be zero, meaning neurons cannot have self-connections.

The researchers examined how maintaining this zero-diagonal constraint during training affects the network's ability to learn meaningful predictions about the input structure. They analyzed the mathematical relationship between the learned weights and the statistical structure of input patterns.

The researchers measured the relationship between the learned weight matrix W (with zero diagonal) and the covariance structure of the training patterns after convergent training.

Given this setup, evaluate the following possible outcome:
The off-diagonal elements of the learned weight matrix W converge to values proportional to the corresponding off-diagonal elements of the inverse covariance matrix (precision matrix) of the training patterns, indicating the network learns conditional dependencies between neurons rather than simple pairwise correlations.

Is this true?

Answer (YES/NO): NO